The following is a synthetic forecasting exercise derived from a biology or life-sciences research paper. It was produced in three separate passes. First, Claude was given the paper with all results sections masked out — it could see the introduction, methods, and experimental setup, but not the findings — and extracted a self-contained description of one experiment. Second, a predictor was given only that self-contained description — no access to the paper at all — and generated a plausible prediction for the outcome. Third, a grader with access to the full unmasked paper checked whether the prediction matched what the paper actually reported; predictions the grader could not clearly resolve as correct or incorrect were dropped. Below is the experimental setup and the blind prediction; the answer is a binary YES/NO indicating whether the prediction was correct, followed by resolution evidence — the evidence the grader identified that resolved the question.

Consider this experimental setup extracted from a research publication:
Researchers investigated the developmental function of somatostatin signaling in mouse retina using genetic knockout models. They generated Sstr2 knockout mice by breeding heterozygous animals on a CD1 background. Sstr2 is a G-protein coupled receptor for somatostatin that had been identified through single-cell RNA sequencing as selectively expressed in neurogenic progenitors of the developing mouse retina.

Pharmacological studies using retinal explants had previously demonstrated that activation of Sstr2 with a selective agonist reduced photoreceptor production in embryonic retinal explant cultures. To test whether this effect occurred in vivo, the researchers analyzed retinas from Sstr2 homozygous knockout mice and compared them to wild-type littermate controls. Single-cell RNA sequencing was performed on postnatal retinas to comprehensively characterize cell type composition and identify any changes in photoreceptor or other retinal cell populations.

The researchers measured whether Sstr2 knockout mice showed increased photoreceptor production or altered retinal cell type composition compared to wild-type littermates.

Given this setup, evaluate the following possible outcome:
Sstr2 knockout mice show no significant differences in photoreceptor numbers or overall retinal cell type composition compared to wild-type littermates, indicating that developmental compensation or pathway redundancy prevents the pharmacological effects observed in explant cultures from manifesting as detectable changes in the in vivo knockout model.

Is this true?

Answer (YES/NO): YES